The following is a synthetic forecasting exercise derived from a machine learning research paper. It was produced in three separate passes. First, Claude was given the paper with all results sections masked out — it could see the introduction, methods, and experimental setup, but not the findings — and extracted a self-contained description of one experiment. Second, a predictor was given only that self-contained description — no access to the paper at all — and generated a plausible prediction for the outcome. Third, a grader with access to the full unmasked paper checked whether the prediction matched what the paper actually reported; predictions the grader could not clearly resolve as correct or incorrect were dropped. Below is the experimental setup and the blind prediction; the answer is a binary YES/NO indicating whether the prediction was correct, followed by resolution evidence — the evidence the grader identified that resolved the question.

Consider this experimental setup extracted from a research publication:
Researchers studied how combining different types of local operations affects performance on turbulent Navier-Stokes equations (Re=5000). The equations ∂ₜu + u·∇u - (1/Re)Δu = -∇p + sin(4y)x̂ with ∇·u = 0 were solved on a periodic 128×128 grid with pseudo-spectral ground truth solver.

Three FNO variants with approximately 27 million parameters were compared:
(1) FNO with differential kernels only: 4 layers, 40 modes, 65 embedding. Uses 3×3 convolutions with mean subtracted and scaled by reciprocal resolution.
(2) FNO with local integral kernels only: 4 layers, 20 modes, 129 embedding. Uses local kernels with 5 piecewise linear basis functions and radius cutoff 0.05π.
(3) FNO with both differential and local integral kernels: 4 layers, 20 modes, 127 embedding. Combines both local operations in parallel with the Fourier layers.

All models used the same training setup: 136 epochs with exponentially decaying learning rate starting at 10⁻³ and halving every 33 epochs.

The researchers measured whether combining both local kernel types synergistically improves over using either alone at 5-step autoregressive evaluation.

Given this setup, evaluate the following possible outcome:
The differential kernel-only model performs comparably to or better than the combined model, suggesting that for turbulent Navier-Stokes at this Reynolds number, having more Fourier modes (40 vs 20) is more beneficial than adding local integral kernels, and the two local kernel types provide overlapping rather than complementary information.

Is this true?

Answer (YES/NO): NO